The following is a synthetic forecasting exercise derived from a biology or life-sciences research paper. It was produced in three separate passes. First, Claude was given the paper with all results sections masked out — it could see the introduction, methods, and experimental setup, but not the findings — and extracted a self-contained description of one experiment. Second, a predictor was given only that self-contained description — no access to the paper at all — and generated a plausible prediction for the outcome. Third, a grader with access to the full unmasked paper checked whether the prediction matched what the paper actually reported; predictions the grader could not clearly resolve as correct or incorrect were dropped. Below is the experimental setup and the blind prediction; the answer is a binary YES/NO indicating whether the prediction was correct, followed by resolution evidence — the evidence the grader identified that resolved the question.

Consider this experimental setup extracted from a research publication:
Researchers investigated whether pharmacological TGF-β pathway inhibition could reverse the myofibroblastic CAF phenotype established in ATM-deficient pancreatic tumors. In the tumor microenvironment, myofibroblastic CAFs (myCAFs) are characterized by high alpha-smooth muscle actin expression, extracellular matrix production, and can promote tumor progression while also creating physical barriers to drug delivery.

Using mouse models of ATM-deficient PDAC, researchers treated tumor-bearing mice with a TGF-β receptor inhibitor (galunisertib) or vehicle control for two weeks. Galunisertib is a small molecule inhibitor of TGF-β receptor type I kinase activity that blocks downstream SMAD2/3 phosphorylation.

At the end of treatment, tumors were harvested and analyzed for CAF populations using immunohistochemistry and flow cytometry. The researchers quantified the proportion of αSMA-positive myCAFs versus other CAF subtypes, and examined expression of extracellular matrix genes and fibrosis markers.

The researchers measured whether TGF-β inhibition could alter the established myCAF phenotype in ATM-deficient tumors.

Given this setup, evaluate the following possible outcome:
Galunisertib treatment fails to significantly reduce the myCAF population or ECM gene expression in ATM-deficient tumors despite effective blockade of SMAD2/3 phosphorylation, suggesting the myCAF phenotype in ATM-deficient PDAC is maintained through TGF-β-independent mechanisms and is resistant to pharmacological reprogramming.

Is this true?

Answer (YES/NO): NO